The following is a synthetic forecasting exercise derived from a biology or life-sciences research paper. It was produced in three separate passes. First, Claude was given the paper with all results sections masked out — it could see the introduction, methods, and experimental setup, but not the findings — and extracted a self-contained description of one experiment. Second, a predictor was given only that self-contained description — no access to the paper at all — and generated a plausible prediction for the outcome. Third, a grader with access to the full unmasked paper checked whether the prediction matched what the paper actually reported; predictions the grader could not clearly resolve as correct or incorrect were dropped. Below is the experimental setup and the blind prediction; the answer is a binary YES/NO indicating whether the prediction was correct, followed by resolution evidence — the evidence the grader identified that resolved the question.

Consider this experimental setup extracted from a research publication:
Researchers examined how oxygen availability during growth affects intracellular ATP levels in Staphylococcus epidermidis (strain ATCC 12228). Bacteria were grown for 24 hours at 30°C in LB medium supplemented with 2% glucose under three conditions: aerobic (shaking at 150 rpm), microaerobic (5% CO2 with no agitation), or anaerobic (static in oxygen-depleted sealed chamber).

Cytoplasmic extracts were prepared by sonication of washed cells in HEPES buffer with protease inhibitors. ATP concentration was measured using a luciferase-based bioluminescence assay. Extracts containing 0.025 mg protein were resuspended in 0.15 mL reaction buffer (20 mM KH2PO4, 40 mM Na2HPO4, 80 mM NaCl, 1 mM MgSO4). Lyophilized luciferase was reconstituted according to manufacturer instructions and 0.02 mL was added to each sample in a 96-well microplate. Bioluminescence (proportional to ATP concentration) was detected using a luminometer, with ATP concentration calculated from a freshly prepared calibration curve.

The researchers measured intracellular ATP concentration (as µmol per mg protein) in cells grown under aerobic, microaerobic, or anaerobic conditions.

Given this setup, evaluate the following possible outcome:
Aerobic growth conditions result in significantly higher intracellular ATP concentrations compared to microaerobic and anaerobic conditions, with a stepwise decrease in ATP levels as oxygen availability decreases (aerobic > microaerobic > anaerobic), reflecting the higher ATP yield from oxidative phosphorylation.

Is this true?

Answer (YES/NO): NO